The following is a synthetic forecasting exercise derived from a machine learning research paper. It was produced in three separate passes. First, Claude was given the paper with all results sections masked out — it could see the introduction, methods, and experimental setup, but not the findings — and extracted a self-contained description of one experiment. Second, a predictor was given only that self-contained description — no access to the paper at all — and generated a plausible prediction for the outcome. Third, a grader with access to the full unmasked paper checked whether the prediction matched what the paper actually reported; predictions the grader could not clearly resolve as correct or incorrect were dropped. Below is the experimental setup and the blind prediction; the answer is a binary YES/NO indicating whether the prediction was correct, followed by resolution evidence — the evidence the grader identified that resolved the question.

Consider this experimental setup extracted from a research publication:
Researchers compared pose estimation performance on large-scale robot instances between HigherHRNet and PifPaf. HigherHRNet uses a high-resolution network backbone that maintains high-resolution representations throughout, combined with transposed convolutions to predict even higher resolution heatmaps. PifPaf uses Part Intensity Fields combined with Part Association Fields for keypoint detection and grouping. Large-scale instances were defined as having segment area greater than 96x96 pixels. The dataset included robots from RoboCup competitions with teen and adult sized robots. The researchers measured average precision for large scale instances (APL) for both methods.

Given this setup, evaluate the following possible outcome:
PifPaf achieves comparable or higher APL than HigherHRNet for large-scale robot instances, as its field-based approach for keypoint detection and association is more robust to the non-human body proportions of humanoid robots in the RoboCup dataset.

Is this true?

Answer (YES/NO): YES